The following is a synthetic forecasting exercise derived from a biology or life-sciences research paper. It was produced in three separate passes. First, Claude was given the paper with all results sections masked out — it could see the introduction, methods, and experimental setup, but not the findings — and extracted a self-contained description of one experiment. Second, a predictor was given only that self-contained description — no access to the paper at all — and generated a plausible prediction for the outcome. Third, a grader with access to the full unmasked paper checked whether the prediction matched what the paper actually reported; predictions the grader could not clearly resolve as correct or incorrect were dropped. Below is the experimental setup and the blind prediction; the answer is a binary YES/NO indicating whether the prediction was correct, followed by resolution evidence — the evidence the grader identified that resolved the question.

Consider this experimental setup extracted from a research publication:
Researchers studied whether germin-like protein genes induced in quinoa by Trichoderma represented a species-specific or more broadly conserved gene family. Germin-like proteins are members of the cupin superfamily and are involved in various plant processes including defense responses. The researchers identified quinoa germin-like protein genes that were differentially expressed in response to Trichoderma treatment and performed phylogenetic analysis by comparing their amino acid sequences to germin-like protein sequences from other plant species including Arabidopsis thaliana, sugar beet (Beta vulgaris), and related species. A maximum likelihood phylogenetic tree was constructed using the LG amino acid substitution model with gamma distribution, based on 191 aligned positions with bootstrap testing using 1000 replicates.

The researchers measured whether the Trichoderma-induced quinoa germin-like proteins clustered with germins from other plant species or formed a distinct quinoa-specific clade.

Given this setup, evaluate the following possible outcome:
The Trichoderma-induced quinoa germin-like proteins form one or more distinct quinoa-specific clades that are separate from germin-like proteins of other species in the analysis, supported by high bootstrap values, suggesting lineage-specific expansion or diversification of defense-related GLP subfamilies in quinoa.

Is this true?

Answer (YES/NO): YES